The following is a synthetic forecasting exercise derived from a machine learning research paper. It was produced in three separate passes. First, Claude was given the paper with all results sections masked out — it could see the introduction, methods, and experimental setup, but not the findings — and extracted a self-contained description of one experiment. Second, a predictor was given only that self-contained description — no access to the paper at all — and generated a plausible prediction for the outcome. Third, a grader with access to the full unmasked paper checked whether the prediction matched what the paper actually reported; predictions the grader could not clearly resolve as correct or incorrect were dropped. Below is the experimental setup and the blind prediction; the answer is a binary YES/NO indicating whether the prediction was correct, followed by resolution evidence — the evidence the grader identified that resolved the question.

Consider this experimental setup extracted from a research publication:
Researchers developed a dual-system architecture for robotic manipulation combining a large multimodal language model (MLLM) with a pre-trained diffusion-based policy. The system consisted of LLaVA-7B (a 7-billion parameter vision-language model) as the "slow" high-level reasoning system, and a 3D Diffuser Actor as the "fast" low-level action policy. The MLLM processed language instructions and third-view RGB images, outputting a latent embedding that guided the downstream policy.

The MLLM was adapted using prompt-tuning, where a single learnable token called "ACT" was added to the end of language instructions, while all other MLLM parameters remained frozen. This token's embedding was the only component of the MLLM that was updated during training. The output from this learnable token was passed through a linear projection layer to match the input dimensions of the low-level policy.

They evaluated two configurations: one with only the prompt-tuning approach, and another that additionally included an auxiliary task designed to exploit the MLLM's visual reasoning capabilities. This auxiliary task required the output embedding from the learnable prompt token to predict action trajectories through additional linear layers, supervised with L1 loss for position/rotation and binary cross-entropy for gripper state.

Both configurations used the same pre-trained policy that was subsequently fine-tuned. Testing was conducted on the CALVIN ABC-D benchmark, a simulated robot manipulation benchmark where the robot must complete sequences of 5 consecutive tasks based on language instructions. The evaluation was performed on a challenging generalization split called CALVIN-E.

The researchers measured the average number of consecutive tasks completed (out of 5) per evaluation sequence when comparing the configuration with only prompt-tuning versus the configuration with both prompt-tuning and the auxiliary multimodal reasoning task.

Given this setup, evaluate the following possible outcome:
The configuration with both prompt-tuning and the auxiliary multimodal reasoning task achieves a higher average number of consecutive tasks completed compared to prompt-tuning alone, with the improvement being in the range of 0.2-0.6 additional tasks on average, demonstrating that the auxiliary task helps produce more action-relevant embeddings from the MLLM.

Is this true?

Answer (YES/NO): YES